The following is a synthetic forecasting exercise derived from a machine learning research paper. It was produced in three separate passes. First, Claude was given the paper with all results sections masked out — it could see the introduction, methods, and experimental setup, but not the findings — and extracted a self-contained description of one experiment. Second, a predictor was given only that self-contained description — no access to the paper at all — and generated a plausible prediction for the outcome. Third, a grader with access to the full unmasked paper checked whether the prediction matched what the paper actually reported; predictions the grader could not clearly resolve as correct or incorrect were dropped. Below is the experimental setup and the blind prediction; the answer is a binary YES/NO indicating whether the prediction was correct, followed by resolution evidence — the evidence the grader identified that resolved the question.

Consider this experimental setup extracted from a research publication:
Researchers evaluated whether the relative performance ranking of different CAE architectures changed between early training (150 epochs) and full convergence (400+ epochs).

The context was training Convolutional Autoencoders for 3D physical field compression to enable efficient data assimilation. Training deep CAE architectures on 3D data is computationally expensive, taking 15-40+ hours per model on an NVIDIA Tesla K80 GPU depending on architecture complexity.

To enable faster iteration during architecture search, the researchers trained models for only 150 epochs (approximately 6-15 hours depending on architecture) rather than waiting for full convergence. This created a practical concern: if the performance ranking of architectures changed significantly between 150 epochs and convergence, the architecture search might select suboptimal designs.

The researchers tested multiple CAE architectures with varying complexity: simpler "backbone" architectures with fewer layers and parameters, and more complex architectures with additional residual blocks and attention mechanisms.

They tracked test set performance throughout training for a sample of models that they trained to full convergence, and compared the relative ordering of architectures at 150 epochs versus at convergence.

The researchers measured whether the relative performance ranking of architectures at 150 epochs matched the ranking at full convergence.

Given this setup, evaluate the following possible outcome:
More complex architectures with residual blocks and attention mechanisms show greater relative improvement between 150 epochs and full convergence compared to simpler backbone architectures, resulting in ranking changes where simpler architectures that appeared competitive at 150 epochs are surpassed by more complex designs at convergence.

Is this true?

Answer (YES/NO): NO